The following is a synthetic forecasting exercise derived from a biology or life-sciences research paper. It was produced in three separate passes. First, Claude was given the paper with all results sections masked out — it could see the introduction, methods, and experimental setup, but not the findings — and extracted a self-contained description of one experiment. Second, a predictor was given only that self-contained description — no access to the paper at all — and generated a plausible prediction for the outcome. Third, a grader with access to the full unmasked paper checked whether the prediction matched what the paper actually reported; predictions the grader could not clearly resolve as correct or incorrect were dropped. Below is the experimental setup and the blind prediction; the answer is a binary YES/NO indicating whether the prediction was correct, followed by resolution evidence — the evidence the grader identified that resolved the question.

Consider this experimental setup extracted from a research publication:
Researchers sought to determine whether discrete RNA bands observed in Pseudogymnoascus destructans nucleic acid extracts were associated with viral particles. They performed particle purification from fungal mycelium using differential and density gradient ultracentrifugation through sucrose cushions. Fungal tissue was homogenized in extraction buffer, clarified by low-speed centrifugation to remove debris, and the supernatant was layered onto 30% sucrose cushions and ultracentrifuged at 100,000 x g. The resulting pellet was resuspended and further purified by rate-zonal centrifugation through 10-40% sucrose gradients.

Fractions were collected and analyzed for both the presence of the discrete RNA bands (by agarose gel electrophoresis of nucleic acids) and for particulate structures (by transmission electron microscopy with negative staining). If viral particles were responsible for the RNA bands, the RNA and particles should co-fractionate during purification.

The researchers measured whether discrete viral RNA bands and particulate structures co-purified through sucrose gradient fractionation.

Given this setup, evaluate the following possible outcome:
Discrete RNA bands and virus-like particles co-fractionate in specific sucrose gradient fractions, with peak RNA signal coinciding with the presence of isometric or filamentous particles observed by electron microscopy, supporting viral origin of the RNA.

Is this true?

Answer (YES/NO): YES